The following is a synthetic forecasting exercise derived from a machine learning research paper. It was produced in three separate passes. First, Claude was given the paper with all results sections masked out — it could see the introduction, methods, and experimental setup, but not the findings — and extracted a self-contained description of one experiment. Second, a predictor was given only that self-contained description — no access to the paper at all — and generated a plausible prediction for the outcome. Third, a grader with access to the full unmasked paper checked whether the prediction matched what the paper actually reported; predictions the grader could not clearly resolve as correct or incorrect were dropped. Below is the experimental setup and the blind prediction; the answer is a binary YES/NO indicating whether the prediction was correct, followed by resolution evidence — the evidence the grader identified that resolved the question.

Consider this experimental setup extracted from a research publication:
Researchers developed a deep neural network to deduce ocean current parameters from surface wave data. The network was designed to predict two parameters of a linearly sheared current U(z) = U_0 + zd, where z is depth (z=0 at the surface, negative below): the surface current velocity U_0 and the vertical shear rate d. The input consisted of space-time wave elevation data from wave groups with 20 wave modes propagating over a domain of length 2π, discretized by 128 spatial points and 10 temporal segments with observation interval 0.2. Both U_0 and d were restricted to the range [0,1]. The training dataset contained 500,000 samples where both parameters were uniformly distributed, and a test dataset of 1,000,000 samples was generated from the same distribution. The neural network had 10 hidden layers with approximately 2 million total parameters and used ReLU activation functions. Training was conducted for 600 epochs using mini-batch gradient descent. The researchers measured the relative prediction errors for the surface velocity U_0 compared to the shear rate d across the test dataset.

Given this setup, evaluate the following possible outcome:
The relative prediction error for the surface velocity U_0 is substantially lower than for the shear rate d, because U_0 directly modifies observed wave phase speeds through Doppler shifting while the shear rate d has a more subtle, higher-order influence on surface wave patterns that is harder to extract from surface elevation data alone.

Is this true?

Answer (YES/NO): NO